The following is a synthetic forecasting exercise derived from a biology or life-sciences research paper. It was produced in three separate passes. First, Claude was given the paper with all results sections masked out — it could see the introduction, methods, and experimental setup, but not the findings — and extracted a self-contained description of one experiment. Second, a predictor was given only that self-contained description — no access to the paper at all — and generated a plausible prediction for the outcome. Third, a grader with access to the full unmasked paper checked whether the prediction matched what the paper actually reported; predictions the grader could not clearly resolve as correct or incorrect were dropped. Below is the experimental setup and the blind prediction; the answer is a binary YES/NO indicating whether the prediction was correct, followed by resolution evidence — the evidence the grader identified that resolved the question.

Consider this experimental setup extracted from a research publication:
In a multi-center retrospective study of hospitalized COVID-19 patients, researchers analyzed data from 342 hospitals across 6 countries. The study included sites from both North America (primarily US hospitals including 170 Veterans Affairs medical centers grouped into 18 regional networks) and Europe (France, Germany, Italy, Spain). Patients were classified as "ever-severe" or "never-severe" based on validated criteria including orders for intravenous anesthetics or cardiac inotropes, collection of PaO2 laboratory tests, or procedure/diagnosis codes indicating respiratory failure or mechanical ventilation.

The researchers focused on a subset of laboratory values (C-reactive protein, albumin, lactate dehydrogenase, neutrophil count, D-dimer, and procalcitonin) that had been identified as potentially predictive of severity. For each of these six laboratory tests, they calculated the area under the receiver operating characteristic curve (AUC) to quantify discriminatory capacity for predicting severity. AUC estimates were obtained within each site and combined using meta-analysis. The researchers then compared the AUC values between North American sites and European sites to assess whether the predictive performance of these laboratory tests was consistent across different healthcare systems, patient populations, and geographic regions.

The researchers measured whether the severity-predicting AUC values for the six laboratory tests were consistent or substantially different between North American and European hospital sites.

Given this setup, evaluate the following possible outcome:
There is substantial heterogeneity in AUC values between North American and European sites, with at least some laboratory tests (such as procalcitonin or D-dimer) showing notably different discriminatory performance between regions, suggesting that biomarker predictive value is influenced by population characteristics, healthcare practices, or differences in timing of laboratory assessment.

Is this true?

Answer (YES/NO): NO